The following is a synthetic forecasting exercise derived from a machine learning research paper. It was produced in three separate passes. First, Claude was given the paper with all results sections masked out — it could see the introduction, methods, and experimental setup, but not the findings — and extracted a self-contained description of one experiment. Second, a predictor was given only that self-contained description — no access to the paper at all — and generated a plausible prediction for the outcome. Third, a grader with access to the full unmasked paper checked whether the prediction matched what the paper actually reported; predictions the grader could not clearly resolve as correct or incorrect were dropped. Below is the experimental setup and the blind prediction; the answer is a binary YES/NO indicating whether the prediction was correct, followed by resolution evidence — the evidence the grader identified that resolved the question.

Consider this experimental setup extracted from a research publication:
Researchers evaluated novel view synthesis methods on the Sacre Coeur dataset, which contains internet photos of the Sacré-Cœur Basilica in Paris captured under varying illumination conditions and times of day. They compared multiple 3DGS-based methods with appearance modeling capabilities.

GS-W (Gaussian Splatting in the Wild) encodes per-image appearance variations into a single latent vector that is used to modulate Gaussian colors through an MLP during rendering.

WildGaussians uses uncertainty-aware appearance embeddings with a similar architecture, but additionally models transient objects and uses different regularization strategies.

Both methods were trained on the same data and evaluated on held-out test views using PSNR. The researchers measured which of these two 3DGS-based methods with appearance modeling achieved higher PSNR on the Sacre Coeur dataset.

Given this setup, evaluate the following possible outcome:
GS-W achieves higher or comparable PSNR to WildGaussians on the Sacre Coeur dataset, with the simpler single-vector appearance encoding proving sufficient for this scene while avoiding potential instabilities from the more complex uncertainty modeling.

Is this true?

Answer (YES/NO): NO